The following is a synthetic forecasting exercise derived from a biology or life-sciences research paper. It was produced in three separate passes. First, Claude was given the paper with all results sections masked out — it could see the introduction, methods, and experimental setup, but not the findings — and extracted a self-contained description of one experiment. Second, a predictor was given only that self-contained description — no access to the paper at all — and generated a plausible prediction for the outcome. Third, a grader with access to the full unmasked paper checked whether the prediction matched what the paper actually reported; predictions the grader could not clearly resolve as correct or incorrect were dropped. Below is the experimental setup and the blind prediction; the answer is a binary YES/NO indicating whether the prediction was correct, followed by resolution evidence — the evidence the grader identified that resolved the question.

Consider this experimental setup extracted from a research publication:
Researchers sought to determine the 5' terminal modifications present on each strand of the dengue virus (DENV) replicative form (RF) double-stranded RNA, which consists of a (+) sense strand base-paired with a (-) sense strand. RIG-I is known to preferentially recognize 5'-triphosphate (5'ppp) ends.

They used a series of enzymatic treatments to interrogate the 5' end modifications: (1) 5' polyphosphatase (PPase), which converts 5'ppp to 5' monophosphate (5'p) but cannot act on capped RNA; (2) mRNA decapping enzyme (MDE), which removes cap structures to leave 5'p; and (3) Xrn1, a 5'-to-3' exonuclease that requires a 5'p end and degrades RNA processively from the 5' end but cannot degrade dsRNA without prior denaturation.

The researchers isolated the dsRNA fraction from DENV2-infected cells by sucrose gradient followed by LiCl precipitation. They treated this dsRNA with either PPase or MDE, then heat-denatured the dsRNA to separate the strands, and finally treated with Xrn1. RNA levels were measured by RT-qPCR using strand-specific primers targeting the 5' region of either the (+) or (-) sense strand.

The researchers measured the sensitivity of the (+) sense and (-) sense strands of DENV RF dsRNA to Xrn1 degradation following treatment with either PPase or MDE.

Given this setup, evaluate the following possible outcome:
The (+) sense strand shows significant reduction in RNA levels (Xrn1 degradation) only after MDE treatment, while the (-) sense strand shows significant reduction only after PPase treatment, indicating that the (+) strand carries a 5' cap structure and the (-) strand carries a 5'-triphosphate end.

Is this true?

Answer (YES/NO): NO